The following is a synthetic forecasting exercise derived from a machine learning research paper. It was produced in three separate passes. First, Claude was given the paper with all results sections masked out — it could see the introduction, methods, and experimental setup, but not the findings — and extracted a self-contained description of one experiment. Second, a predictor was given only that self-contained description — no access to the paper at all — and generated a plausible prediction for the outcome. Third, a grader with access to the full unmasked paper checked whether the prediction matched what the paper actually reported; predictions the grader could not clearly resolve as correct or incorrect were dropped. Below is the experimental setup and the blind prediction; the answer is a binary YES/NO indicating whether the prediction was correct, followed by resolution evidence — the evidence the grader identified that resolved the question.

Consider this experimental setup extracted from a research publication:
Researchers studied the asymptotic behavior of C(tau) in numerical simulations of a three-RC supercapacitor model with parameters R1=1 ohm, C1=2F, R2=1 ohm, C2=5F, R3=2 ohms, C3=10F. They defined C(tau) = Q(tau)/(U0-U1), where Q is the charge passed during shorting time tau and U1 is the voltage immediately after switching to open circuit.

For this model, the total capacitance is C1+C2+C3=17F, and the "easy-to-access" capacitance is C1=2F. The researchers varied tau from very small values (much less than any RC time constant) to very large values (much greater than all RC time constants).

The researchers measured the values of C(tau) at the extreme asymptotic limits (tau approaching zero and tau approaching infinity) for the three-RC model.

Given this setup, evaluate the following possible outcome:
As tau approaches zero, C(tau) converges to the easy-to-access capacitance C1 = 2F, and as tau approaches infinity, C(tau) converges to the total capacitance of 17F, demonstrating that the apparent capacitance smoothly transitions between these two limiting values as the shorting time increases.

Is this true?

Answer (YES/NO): YES